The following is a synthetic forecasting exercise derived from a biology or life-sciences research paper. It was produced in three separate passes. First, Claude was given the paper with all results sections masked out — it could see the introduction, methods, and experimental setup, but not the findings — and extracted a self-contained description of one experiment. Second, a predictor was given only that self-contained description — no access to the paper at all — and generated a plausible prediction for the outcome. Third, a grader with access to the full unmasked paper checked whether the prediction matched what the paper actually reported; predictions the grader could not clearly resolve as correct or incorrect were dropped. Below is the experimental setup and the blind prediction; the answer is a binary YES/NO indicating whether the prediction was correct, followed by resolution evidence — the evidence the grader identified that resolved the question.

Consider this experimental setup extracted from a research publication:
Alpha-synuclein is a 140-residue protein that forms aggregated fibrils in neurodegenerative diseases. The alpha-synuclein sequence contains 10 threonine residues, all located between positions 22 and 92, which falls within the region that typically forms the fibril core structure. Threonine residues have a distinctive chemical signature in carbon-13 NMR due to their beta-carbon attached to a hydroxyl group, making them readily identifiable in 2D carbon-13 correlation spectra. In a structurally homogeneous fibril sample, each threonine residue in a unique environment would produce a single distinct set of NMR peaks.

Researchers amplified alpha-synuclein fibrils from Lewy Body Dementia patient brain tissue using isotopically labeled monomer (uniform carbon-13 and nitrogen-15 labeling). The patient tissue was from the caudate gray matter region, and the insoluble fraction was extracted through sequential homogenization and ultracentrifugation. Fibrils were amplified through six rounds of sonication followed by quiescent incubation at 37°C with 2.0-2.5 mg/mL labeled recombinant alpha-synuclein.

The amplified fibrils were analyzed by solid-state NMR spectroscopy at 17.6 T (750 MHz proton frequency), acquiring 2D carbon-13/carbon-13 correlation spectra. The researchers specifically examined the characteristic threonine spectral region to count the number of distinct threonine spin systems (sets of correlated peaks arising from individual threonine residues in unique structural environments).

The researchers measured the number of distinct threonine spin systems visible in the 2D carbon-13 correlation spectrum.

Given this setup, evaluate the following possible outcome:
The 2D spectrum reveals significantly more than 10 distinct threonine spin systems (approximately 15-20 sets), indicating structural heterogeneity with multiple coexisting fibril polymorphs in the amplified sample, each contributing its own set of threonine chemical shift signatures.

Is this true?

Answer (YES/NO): NO